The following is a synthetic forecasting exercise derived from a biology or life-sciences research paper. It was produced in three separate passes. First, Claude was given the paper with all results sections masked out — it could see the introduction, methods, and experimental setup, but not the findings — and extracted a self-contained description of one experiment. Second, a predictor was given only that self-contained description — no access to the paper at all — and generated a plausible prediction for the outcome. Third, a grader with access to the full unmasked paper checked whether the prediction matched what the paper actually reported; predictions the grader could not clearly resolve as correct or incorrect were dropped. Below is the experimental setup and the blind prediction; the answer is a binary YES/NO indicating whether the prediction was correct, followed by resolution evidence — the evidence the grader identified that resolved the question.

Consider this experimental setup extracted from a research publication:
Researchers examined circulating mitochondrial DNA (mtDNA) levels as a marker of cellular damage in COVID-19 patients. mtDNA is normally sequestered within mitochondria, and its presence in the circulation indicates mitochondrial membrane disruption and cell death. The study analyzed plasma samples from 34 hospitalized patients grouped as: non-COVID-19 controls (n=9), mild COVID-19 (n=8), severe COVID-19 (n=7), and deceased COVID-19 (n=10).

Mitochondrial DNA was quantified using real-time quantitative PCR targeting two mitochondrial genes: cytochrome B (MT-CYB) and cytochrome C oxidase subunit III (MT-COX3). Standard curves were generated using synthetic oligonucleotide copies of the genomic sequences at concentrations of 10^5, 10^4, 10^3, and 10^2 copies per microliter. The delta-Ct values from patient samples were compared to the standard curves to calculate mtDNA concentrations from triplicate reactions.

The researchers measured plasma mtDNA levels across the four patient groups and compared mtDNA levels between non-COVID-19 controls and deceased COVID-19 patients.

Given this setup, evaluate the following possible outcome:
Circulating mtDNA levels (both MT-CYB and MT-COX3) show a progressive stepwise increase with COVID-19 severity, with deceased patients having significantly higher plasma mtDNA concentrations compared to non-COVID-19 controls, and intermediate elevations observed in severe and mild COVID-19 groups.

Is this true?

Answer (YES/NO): NO